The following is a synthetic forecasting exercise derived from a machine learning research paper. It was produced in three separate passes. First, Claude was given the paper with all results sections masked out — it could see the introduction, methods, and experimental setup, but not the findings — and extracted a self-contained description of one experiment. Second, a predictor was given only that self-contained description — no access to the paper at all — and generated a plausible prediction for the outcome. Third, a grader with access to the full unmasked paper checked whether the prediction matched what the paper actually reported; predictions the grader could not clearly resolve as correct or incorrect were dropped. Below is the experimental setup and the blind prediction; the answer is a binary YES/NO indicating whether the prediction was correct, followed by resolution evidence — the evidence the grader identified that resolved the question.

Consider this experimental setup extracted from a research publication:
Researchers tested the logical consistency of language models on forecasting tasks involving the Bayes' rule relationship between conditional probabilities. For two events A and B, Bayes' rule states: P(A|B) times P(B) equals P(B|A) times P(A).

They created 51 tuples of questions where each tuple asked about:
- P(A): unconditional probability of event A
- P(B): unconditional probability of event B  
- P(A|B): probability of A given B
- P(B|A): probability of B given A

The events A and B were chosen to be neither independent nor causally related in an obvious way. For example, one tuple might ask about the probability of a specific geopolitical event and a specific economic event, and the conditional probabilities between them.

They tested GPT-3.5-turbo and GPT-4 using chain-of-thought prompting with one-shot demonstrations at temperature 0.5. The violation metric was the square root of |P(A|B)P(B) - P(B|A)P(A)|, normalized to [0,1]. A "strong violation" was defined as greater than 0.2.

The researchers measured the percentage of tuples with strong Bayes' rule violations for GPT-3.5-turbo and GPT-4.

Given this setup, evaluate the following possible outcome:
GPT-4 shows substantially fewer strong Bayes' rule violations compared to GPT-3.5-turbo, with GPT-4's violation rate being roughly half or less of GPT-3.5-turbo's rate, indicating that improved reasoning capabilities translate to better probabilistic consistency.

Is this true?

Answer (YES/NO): NO